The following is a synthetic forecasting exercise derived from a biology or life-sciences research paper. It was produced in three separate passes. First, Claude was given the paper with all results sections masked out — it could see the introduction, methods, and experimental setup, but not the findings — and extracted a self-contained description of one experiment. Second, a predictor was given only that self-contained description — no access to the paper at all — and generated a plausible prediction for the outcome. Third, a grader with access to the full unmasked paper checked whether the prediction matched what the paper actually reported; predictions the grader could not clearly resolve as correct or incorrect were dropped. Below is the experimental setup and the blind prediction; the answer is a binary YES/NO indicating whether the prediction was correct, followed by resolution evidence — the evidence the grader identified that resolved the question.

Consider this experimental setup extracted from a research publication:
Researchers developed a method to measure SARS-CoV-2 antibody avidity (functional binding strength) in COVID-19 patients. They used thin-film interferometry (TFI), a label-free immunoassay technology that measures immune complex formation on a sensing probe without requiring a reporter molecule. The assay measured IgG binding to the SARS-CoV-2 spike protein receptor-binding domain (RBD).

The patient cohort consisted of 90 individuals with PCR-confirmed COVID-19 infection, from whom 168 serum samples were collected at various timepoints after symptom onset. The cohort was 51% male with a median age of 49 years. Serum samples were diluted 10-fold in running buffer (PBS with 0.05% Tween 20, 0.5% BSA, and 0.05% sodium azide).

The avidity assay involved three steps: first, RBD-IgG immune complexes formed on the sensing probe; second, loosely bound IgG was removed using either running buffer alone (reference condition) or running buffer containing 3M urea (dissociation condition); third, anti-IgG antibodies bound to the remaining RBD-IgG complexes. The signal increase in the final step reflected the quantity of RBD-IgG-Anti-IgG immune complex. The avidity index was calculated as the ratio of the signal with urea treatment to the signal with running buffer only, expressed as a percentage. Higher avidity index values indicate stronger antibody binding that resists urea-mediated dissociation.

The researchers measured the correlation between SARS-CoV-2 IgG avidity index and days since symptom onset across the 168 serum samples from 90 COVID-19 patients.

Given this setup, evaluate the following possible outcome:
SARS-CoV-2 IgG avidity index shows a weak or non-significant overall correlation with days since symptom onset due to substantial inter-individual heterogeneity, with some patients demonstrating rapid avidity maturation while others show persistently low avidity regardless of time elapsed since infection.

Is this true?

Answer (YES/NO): NO